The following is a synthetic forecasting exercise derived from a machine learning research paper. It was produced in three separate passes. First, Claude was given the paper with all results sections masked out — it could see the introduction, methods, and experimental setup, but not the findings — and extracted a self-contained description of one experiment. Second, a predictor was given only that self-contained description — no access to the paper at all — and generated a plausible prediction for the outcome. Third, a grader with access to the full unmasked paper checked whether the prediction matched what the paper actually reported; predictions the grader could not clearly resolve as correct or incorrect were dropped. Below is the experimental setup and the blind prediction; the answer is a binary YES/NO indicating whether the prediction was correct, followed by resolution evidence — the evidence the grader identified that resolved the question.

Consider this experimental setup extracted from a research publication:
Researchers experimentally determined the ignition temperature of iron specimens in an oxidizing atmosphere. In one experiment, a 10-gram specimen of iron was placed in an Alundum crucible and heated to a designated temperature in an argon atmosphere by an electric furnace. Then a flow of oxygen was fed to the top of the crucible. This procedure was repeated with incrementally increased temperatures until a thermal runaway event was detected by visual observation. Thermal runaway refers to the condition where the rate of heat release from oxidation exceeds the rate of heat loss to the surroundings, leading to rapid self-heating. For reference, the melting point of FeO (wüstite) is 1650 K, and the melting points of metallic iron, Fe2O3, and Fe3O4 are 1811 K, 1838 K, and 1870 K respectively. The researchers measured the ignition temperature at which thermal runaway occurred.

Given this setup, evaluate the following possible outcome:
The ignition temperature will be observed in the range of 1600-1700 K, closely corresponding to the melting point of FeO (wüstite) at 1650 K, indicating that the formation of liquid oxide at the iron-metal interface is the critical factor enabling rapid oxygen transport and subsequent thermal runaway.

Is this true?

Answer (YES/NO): NO